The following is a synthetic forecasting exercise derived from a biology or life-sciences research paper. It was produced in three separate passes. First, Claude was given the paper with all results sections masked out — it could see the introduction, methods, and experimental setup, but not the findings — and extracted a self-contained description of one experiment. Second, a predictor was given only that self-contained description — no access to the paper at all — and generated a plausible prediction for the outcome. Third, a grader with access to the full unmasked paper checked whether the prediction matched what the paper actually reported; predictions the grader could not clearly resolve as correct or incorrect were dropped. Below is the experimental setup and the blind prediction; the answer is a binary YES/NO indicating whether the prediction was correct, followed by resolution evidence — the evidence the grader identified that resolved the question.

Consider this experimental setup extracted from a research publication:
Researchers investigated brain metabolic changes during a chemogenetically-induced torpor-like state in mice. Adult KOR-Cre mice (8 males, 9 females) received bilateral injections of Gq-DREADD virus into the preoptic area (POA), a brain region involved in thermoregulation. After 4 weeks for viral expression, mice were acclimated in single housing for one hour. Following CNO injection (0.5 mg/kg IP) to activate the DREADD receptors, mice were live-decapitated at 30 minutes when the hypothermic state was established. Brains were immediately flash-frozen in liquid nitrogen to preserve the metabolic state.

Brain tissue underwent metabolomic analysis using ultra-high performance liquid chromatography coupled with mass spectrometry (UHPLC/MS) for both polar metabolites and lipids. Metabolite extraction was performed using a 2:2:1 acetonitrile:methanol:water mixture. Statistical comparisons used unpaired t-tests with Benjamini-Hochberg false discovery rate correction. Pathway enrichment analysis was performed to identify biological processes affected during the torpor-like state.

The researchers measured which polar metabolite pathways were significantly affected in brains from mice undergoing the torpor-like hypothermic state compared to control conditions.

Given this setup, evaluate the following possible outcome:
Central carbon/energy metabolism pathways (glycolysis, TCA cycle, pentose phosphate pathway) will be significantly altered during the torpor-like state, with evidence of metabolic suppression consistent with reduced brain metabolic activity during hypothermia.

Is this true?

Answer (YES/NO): NO